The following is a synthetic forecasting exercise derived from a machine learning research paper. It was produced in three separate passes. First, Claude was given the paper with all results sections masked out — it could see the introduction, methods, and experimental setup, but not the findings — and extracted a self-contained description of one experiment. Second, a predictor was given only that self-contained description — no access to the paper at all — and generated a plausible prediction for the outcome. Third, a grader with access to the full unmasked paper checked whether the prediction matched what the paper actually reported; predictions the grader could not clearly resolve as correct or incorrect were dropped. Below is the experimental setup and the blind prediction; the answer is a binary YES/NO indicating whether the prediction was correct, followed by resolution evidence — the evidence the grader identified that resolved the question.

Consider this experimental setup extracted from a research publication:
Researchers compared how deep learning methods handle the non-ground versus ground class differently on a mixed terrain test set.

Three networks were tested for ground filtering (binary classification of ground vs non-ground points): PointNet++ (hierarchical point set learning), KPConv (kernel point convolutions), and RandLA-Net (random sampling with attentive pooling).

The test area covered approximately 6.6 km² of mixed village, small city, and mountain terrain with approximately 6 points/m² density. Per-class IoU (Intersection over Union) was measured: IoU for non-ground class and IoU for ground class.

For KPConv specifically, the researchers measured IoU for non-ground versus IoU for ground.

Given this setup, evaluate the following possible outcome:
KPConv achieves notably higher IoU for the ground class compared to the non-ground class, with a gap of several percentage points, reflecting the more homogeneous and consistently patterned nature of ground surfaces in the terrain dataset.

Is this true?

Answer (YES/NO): NO